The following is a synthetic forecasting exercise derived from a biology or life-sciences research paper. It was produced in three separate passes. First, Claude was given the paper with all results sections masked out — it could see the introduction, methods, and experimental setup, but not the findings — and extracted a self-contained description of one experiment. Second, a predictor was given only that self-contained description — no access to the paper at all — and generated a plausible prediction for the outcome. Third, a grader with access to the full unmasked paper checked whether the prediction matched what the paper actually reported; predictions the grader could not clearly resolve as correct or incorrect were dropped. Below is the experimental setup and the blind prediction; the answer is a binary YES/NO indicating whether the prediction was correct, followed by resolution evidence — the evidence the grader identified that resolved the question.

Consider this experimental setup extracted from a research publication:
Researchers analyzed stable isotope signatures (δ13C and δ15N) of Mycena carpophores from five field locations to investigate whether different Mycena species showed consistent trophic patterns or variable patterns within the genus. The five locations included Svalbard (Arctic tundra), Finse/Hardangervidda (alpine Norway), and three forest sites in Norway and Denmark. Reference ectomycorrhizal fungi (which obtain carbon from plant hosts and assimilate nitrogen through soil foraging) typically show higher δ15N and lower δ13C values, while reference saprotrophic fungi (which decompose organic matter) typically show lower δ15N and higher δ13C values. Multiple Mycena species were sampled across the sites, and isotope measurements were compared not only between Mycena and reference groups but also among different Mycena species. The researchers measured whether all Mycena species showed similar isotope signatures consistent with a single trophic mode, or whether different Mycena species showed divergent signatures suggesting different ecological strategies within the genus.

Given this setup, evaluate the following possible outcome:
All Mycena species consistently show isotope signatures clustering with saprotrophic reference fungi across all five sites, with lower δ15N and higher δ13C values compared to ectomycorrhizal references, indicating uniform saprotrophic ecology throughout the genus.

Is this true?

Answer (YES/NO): NO